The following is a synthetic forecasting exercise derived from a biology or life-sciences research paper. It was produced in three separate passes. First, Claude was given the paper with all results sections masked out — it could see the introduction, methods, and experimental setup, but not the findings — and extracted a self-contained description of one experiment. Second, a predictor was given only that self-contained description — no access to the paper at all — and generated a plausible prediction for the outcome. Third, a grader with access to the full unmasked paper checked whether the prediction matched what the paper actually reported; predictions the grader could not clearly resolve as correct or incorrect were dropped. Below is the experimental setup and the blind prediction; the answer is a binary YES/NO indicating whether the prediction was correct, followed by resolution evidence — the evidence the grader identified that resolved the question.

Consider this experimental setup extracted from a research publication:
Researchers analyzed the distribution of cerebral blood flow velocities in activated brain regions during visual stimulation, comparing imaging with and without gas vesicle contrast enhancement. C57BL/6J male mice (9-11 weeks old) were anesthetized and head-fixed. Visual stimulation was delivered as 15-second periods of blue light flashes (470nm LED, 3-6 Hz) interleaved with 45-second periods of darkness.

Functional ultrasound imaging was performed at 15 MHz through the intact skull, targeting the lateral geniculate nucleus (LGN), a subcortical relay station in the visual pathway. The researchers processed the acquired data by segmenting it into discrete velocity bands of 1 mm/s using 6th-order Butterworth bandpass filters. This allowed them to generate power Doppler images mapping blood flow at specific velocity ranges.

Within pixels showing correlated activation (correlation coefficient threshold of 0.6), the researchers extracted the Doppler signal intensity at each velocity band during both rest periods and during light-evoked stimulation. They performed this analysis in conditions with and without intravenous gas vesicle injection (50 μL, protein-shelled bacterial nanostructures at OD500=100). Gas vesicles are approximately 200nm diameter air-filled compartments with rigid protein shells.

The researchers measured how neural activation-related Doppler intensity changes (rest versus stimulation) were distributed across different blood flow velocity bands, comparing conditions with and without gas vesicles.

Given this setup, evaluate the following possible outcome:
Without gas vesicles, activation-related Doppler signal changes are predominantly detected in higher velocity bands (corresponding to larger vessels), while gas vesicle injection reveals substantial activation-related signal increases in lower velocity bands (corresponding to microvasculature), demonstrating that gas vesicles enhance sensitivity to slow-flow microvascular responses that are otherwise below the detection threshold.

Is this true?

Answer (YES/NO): NO